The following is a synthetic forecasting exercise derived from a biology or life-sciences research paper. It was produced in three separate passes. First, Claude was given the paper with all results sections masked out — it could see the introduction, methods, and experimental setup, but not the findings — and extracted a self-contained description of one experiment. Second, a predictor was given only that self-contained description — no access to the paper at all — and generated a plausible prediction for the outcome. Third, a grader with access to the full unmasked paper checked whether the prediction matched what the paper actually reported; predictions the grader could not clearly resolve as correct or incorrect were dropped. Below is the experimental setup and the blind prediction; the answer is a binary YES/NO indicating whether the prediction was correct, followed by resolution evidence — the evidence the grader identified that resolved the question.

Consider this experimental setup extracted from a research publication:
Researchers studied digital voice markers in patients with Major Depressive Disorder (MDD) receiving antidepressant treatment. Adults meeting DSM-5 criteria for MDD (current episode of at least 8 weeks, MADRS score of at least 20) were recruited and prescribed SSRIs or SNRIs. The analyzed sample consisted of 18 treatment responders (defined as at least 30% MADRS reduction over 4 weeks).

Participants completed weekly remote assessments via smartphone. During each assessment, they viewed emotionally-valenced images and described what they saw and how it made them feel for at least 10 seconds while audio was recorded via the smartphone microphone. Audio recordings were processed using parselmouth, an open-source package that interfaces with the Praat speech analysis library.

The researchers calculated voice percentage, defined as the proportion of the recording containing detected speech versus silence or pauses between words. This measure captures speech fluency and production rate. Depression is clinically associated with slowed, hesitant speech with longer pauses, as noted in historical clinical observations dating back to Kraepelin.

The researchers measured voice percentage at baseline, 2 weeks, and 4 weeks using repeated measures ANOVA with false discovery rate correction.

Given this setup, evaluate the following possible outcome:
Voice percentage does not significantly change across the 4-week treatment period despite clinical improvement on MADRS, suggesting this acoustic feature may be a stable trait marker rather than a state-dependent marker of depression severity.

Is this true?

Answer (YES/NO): NO